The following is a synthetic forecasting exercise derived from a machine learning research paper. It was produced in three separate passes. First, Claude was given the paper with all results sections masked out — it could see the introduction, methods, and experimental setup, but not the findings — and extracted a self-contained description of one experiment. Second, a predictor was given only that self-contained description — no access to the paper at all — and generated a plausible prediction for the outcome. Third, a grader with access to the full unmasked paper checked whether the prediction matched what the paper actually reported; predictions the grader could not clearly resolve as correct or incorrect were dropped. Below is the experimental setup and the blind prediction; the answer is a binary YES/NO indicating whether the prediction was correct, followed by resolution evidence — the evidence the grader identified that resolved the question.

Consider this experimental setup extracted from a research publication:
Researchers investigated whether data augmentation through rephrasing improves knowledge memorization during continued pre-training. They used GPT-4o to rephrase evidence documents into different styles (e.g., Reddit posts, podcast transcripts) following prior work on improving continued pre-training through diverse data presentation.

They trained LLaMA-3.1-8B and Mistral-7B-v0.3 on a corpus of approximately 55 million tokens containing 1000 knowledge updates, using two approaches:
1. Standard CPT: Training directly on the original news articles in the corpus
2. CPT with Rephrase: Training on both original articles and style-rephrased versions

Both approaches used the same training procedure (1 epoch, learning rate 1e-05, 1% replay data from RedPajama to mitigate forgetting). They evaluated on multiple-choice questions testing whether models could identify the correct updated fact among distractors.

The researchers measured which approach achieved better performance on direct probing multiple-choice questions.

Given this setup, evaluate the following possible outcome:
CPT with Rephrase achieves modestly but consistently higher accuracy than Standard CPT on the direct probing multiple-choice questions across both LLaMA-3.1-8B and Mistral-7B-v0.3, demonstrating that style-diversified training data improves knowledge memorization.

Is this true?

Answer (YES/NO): NO